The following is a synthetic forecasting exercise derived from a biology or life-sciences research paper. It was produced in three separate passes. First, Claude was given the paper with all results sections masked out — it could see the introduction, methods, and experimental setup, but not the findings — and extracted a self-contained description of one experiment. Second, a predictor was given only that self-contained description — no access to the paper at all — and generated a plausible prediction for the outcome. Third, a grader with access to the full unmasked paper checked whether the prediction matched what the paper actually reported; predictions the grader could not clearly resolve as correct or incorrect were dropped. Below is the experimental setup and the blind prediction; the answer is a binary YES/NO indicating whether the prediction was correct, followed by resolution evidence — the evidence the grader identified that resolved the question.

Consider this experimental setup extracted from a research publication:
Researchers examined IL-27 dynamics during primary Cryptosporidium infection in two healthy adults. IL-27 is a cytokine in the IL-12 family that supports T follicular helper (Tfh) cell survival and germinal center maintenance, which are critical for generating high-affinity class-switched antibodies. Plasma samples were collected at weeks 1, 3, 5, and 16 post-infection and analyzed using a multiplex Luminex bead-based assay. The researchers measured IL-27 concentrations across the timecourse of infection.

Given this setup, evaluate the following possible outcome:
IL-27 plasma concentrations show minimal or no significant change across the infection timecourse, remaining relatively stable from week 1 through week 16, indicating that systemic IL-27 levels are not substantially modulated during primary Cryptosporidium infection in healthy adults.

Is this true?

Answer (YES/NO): NO